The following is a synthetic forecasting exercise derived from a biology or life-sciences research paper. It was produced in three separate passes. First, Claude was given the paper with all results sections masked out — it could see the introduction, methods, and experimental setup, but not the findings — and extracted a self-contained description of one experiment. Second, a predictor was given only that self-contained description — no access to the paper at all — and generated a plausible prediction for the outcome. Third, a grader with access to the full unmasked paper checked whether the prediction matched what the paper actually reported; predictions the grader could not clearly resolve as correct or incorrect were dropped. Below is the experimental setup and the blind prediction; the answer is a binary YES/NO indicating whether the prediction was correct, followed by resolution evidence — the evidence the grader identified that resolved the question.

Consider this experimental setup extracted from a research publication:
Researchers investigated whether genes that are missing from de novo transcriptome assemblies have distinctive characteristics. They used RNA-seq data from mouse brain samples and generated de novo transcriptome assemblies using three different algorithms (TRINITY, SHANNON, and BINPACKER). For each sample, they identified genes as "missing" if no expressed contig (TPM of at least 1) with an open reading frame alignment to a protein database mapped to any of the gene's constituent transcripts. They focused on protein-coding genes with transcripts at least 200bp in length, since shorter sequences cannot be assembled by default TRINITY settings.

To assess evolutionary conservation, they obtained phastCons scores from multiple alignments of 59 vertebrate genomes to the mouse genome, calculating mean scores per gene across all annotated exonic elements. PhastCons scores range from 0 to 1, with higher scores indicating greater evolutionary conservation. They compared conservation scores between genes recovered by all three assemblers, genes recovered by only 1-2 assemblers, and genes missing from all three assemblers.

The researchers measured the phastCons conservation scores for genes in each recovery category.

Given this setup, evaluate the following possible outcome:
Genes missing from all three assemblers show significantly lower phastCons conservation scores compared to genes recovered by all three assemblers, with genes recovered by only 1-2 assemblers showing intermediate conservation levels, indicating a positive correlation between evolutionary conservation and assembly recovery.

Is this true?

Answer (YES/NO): YES